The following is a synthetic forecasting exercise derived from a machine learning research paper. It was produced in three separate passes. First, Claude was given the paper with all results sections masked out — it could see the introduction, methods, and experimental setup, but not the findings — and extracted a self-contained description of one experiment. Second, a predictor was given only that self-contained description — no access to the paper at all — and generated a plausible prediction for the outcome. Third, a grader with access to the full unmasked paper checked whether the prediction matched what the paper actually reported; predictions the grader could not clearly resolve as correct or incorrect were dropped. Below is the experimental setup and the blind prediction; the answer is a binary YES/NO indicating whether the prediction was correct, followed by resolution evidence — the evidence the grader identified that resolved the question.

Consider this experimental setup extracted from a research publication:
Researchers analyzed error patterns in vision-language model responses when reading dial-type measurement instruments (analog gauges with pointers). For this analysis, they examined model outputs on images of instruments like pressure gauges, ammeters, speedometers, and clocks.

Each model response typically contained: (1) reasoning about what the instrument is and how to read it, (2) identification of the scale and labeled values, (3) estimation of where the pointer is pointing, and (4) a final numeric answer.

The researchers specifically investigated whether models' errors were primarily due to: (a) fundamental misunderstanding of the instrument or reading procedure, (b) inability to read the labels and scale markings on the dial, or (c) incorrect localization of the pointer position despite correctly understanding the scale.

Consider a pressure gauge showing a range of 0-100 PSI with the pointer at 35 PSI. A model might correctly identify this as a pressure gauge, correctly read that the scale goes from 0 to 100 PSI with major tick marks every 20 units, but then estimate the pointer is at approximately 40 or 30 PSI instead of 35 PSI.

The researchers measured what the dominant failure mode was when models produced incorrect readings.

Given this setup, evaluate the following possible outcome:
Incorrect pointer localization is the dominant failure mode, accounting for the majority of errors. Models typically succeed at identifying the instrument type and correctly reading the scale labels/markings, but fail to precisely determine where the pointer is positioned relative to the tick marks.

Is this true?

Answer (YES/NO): YES